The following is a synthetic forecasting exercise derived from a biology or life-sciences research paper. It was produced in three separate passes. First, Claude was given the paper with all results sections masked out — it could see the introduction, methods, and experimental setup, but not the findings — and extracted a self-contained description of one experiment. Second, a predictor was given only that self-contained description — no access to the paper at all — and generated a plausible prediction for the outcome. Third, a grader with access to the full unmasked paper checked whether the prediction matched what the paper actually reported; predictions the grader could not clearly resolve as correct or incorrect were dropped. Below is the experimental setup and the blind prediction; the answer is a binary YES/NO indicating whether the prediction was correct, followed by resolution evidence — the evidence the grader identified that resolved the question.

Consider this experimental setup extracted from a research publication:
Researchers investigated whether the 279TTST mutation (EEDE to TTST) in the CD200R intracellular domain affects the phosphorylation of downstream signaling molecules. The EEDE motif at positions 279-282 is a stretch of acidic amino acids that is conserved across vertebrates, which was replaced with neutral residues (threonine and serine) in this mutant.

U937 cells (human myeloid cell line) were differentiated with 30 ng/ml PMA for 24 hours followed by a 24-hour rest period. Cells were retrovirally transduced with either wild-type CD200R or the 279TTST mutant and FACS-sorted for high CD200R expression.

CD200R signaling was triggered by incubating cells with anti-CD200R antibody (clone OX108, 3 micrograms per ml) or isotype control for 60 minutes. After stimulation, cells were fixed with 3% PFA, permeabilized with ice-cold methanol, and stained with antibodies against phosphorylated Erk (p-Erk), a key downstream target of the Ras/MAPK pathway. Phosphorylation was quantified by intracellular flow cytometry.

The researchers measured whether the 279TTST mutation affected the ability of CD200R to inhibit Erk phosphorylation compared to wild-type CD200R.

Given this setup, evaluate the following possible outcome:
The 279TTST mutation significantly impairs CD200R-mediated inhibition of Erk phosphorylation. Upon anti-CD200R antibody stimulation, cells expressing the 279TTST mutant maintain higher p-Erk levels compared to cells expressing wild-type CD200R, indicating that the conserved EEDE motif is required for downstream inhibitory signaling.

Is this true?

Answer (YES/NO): YES